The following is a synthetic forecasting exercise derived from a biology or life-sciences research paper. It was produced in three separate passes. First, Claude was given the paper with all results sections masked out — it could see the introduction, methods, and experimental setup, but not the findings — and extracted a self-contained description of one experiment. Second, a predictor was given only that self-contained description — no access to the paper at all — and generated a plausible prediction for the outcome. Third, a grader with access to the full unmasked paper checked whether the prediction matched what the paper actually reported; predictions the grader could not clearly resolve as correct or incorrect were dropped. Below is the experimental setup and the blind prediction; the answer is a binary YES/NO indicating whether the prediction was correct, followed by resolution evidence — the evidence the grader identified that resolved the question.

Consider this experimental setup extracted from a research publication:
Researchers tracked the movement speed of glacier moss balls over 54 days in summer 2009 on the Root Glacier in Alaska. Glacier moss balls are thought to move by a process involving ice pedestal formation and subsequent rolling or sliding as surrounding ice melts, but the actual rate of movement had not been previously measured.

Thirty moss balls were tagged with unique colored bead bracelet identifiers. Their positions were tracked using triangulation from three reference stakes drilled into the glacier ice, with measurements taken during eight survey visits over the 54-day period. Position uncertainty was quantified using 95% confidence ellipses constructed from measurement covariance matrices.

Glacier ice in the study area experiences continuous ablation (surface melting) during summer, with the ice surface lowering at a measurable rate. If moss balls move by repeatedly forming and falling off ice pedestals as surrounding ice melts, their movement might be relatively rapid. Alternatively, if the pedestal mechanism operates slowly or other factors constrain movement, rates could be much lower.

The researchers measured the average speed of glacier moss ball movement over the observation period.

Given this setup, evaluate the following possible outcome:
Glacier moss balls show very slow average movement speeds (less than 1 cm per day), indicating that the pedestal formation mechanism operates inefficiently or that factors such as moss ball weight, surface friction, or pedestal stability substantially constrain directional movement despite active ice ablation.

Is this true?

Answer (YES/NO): NO